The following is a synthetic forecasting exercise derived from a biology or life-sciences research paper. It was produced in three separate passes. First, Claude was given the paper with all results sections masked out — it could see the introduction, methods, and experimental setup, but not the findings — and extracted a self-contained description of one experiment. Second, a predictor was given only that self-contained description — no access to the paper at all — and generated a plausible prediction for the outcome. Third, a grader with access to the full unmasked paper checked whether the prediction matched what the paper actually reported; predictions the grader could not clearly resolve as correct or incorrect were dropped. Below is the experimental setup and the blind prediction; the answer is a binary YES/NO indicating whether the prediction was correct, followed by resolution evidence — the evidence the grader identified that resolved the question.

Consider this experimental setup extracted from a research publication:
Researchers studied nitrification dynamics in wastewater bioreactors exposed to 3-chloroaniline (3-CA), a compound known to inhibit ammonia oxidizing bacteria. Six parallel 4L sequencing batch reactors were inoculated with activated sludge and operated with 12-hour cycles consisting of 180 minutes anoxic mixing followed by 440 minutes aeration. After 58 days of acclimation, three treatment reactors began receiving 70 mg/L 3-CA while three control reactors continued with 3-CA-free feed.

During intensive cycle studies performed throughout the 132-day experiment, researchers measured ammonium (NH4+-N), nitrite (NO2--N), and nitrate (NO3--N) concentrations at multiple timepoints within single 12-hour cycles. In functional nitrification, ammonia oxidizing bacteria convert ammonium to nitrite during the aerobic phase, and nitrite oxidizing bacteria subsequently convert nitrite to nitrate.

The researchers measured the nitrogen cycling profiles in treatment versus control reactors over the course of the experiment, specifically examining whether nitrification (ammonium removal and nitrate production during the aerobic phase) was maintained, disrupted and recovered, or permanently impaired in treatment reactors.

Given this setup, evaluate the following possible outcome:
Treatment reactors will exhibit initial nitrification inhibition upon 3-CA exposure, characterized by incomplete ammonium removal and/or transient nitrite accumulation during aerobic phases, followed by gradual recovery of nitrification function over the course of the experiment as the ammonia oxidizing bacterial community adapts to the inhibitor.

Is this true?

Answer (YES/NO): YES